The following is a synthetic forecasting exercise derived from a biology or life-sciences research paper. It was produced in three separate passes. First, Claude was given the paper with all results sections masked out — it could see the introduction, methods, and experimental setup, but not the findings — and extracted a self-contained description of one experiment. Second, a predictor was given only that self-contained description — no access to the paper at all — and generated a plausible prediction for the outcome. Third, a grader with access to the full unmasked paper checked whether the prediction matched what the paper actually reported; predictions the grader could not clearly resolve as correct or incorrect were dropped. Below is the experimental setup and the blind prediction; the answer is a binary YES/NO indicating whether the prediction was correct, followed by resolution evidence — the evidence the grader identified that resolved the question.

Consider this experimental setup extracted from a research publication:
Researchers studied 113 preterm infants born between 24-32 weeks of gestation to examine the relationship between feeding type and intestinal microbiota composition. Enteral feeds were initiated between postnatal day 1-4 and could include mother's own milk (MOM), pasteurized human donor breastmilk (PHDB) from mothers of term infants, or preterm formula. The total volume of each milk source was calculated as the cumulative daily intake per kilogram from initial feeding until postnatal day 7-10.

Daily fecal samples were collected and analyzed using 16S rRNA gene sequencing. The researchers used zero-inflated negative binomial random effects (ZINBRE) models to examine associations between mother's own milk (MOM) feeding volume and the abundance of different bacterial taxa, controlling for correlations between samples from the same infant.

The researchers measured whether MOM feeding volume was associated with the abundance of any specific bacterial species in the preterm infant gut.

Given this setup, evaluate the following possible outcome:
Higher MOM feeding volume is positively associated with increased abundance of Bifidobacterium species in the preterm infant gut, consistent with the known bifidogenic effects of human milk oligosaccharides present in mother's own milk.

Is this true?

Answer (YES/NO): YES